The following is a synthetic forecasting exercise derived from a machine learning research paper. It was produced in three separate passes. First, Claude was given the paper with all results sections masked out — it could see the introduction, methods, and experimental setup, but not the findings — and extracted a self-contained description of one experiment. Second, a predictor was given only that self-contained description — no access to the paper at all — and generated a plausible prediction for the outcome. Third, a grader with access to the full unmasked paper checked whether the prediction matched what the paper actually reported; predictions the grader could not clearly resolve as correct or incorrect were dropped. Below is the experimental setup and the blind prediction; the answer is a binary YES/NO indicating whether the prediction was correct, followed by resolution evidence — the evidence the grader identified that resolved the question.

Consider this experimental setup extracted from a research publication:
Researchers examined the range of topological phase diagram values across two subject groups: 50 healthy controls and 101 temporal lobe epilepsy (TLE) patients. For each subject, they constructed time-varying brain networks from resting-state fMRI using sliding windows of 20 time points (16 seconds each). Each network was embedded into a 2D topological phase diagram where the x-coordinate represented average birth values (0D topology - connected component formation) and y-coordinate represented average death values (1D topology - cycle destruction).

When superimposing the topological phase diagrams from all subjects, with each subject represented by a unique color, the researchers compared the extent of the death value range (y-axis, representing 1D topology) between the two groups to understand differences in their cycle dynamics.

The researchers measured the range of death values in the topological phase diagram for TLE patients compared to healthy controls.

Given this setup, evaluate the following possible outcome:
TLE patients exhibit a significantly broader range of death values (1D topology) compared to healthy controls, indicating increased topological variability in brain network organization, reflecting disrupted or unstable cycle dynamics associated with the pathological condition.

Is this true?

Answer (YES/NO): YES